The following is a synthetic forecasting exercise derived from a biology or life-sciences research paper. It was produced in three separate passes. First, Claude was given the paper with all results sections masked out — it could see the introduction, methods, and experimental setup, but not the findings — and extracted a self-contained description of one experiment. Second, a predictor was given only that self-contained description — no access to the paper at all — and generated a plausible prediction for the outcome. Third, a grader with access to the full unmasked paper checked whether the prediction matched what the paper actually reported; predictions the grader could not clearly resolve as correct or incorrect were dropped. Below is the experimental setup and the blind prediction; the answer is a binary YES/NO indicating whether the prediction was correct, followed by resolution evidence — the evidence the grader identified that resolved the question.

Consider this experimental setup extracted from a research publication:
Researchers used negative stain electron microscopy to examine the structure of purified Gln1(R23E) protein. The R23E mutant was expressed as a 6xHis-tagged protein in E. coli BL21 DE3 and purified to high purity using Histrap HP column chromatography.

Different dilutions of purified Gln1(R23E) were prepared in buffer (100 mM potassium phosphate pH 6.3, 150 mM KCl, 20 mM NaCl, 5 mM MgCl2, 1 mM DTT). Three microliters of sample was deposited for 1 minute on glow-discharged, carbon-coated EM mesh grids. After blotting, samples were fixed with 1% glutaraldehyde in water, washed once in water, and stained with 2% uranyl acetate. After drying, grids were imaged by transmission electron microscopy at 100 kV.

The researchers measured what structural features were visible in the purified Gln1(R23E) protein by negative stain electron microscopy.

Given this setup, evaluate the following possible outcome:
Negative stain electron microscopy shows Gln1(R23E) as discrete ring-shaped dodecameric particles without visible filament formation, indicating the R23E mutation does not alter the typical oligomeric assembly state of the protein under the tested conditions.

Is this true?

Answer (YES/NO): NO